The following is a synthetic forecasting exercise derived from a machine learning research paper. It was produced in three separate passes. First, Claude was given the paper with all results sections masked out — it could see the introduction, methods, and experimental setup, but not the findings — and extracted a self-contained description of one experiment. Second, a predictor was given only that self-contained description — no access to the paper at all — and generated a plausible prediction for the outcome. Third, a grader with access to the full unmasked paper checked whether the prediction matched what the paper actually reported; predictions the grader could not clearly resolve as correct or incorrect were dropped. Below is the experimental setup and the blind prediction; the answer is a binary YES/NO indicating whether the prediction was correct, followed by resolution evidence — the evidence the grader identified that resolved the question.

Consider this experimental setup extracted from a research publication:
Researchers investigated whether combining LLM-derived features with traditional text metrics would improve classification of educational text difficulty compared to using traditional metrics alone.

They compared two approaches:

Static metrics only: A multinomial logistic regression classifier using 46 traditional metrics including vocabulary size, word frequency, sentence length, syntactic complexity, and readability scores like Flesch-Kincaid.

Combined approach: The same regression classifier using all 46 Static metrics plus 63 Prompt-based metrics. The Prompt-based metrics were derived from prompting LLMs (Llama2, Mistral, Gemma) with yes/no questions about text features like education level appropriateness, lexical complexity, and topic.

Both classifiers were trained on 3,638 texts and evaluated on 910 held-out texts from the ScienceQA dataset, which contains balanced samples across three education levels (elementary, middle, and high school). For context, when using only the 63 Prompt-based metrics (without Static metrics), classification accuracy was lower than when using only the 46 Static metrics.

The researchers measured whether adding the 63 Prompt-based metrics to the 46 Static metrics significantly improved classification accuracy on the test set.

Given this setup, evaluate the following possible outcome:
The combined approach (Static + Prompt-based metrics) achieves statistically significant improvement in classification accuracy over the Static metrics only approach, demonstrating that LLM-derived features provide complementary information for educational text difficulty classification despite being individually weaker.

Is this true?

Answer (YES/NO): YES